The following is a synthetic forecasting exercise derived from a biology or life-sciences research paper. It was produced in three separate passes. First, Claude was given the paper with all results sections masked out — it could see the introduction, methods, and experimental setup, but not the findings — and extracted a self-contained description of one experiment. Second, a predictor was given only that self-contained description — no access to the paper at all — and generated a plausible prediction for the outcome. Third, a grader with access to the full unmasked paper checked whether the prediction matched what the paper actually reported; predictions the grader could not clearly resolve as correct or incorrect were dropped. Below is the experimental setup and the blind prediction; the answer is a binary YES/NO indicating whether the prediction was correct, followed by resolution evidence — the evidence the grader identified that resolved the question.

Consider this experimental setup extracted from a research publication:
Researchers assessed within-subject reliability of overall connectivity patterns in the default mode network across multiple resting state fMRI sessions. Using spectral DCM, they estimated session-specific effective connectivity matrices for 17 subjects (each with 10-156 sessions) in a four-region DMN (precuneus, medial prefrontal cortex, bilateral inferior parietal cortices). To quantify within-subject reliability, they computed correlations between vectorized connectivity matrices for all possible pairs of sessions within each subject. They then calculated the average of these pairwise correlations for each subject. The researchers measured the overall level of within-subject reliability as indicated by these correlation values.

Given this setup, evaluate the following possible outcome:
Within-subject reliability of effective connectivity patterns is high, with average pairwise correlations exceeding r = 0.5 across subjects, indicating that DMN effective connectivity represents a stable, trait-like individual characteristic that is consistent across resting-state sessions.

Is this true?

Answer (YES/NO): NO